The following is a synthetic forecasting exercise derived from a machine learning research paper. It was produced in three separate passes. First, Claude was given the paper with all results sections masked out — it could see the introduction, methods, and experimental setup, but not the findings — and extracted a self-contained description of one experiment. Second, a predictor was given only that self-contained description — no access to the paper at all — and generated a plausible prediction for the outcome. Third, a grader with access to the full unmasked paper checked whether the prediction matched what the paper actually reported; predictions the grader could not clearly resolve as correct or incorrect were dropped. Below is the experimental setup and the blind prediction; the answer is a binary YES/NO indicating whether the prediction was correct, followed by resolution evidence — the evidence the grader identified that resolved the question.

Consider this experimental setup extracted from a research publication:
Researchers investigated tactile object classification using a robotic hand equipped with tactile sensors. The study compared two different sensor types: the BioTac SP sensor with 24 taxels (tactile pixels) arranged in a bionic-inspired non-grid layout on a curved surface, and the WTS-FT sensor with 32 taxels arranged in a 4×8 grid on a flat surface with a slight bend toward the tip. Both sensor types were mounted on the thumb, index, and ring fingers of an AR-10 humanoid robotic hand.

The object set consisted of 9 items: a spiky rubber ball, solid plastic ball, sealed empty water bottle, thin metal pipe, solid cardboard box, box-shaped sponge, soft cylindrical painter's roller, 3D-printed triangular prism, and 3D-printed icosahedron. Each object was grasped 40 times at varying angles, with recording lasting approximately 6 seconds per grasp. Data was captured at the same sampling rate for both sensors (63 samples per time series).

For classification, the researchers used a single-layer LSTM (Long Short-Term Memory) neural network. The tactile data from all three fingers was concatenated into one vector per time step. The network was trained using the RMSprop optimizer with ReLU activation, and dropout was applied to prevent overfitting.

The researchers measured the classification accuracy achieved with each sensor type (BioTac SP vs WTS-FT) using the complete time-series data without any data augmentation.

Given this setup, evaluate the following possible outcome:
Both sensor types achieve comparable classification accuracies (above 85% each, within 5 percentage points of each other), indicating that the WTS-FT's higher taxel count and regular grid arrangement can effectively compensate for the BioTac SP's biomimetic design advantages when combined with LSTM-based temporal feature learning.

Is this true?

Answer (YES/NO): NO